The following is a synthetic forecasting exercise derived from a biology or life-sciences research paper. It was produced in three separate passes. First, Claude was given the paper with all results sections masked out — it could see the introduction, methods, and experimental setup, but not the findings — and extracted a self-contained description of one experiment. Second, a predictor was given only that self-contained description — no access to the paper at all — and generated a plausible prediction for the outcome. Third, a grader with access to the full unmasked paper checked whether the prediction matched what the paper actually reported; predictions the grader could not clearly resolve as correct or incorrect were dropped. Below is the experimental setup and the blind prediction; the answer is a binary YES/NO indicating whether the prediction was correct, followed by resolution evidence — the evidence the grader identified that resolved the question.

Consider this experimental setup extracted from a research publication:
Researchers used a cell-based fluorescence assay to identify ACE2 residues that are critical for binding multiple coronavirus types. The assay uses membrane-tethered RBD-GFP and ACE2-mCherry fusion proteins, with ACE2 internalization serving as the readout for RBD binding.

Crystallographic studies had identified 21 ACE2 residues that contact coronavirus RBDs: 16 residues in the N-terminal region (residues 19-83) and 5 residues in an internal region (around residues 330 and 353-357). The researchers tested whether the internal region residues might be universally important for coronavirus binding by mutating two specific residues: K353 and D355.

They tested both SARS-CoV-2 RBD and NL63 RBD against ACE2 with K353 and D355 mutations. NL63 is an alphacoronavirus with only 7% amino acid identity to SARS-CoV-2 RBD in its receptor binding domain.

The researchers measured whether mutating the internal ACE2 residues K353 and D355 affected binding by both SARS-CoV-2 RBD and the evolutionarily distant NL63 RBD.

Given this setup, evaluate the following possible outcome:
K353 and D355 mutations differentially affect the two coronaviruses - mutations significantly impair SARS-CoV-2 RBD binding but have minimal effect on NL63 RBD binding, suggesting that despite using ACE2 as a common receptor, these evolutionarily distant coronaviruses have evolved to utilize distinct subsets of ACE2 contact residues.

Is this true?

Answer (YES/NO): NO